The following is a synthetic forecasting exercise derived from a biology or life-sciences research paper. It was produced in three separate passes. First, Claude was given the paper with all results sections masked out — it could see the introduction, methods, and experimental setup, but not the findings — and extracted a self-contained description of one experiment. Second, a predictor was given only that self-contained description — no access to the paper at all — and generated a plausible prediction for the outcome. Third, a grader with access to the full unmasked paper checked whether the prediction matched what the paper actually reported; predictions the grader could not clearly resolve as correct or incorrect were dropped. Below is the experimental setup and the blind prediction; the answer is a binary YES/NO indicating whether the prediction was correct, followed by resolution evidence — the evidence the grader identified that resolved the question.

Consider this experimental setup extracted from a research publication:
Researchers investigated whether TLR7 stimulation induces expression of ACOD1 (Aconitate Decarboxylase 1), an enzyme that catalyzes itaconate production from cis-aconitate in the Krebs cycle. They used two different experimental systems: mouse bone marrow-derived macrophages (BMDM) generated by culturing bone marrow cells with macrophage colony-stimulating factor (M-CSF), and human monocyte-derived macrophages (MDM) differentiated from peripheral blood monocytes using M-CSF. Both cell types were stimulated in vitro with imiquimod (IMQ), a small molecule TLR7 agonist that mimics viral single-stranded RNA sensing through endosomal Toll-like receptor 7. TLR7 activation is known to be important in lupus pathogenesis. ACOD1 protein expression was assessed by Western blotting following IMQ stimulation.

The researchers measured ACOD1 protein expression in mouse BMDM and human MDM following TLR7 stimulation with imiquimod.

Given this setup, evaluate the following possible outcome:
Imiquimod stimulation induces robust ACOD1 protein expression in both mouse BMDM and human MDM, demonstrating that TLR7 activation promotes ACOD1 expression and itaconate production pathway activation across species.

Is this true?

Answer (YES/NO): YES